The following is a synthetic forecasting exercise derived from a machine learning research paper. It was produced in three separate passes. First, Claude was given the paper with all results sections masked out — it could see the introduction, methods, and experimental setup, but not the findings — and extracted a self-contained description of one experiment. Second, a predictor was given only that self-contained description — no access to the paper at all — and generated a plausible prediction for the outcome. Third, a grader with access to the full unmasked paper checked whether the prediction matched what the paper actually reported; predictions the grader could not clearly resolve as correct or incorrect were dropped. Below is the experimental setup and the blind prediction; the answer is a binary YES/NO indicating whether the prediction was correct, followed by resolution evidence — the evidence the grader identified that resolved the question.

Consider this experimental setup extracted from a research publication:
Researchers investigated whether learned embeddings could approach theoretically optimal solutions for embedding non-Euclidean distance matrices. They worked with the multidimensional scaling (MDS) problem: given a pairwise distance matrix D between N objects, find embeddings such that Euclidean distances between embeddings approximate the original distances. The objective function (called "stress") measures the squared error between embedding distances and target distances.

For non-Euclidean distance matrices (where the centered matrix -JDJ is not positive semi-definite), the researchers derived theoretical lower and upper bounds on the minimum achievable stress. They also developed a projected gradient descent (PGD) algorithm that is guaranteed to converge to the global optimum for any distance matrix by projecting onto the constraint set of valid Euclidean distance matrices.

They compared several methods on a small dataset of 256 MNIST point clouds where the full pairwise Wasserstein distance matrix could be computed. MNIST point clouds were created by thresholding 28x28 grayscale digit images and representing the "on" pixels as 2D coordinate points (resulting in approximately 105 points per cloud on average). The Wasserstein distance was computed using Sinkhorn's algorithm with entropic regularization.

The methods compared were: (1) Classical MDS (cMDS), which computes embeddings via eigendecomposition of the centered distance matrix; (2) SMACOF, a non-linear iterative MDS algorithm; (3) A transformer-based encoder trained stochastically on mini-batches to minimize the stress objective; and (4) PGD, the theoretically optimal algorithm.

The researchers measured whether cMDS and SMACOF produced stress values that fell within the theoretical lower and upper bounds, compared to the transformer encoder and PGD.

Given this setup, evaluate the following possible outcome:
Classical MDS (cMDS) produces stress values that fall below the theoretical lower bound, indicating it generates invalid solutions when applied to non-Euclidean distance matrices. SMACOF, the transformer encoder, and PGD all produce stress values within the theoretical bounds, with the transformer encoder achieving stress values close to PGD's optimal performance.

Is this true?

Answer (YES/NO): NO